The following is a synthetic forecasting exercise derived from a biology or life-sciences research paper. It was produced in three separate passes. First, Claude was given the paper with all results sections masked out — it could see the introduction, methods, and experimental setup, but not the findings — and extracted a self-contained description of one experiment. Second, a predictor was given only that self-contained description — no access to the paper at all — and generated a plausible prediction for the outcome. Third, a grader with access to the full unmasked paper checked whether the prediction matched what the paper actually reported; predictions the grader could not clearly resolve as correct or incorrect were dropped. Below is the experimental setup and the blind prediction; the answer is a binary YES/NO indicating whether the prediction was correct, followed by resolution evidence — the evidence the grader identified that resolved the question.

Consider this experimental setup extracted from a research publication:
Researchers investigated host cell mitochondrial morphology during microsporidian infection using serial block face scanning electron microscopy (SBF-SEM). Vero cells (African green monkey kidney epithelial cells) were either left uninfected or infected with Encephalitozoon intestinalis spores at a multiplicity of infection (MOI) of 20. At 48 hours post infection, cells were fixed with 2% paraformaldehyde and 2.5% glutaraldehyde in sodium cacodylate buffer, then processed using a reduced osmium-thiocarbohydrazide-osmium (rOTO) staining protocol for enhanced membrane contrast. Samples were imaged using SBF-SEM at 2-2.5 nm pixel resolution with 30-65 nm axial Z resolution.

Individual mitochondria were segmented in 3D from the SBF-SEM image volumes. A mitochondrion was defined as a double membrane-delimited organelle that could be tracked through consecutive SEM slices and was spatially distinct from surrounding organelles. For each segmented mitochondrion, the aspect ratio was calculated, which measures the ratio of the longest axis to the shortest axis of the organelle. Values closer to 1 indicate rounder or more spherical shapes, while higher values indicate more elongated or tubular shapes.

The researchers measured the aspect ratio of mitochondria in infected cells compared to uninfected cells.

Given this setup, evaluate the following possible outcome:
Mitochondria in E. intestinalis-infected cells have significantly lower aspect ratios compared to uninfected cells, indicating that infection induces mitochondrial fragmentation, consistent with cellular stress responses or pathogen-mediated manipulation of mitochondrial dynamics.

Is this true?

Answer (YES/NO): YES